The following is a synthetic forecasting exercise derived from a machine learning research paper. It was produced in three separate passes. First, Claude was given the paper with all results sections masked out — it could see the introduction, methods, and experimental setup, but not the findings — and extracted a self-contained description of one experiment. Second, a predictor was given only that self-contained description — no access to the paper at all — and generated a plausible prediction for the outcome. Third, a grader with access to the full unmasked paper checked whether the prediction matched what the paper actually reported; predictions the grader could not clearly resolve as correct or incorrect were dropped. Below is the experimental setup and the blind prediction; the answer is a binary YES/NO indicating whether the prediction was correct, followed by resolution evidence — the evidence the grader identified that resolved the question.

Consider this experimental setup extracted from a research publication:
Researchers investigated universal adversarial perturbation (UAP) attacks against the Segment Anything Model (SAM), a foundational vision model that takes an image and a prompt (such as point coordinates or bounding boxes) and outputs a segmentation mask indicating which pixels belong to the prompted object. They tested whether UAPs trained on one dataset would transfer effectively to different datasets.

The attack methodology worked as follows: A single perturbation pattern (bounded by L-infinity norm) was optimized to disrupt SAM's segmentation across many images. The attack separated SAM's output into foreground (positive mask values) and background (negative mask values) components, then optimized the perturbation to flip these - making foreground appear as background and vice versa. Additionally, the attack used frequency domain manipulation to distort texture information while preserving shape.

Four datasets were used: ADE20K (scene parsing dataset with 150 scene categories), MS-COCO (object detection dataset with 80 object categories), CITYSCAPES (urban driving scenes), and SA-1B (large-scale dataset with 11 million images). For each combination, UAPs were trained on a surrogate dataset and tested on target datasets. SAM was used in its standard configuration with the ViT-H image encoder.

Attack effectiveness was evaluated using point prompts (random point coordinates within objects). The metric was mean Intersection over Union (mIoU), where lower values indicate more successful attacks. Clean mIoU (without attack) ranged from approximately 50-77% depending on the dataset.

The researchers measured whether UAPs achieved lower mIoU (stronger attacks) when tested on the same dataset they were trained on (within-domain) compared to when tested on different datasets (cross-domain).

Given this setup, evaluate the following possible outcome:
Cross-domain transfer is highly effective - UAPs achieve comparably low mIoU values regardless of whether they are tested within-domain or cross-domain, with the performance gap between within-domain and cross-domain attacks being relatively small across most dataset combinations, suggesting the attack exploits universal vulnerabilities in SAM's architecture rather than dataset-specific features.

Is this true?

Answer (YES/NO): NO